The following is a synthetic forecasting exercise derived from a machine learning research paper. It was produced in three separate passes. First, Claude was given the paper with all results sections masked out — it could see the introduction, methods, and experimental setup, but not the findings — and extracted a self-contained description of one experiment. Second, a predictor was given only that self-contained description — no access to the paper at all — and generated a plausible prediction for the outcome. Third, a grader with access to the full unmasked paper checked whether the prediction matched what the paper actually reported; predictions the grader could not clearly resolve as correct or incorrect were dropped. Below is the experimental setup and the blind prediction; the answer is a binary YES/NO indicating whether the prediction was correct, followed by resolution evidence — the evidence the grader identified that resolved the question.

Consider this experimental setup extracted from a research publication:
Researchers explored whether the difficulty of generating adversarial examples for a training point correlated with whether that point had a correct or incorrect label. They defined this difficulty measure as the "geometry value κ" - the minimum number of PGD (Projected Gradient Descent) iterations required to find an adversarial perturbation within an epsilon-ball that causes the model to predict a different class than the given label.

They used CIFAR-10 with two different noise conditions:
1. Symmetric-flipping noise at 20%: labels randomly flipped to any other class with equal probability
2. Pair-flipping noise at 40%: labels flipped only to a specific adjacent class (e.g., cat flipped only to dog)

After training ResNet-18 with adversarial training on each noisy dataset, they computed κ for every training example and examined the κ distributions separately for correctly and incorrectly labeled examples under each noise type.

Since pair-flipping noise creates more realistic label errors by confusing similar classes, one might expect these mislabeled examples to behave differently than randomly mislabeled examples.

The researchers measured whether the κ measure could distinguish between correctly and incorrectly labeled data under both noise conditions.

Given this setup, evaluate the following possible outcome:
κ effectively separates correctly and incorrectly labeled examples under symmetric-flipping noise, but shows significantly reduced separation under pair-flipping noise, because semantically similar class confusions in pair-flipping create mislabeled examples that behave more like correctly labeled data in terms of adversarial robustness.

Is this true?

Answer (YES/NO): NO